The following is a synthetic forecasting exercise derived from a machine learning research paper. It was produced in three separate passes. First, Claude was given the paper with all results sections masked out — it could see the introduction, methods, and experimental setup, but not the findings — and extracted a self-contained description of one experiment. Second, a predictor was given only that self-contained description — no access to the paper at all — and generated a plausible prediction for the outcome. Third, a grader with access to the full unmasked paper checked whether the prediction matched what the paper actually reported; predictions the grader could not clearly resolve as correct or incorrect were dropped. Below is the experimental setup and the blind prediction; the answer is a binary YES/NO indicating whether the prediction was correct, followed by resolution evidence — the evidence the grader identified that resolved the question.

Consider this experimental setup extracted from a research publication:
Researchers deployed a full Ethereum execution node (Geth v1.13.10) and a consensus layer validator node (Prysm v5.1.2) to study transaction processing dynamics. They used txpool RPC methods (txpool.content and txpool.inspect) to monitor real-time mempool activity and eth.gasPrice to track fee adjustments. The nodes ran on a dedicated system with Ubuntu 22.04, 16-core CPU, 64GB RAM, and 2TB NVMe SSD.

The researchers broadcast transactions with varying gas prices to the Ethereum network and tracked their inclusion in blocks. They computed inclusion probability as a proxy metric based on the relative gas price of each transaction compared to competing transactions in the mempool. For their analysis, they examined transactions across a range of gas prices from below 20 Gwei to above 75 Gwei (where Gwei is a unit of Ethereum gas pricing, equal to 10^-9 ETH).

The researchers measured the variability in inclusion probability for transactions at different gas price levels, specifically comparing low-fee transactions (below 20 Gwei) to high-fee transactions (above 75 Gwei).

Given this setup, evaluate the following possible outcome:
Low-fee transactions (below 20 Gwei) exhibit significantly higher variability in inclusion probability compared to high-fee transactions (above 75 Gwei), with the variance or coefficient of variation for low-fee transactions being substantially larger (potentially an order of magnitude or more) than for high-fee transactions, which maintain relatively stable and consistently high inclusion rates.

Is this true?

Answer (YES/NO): YES